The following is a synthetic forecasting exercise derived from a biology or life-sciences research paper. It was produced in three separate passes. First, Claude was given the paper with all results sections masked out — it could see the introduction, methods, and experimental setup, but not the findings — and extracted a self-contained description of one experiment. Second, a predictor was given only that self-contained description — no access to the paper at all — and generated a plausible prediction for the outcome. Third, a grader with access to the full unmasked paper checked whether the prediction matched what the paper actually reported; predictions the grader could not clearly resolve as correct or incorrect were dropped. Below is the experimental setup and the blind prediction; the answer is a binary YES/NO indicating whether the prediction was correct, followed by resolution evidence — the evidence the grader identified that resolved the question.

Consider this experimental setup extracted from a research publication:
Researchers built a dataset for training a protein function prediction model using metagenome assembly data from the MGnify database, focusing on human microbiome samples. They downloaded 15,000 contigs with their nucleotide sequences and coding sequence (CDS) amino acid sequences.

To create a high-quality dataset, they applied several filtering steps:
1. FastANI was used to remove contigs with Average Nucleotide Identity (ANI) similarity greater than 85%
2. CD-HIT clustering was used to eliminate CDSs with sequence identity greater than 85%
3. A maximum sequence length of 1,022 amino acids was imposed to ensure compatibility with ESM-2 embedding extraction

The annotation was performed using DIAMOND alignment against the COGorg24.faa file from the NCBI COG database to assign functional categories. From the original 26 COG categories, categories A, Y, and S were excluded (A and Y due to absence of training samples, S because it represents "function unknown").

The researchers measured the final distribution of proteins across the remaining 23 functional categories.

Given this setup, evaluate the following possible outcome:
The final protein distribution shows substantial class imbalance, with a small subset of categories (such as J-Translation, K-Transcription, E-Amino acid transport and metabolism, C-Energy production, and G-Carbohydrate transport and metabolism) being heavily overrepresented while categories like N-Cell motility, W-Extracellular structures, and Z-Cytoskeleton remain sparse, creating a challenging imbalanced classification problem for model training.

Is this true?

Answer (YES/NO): NO